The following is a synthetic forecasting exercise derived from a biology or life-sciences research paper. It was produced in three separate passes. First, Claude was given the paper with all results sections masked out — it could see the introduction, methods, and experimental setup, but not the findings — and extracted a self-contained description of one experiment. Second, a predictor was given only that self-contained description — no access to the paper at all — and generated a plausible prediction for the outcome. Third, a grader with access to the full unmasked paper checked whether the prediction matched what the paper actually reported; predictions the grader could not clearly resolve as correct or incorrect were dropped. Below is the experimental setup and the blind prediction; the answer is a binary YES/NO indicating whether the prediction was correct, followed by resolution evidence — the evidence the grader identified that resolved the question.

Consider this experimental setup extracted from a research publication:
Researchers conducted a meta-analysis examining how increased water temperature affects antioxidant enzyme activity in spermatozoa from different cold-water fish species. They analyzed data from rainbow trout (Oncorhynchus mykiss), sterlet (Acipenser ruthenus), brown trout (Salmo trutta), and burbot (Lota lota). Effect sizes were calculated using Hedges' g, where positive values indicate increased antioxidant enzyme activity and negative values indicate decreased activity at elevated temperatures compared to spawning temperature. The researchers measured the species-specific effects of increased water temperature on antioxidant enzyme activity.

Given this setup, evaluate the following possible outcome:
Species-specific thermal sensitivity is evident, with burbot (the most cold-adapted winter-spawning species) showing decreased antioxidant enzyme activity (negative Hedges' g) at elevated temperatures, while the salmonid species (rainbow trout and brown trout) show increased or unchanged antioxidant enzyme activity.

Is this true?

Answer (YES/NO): NO